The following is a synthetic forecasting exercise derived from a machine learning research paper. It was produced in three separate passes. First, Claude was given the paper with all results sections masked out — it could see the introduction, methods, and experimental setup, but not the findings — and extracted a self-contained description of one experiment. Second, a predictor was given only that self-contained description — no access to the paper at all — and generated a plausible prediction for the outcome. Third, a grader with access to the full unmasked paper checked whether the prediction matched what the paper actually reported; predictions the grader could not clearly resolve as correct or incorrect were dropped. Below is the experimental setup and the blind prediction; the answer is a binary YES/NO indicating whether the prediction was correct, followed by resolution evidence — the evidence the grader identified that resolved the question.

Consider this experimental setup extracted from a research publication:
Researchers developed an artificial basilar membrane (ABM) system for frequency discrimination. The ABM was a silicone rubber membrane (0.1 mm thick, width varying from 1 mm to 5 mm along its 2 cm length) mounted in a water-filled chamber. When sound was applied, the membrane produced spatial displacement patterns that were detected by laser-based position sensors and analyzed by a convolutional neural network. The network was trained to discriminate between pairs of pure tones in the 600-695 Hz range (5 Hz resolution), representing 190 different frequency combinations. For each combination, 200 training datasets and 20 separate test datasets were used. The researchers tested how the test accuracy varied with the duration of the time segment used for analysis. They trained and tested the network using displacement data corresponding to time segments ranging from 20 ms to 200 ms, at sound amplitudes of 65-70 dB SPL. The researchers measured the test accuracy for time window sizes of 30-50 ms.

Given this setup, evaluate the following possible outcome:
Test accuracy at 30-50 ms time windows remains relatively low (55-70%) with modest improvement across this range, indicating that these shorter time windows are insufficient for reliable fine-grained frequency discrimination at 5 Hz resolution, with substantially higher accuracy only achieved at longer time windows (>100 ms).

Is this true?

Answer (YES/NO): NO